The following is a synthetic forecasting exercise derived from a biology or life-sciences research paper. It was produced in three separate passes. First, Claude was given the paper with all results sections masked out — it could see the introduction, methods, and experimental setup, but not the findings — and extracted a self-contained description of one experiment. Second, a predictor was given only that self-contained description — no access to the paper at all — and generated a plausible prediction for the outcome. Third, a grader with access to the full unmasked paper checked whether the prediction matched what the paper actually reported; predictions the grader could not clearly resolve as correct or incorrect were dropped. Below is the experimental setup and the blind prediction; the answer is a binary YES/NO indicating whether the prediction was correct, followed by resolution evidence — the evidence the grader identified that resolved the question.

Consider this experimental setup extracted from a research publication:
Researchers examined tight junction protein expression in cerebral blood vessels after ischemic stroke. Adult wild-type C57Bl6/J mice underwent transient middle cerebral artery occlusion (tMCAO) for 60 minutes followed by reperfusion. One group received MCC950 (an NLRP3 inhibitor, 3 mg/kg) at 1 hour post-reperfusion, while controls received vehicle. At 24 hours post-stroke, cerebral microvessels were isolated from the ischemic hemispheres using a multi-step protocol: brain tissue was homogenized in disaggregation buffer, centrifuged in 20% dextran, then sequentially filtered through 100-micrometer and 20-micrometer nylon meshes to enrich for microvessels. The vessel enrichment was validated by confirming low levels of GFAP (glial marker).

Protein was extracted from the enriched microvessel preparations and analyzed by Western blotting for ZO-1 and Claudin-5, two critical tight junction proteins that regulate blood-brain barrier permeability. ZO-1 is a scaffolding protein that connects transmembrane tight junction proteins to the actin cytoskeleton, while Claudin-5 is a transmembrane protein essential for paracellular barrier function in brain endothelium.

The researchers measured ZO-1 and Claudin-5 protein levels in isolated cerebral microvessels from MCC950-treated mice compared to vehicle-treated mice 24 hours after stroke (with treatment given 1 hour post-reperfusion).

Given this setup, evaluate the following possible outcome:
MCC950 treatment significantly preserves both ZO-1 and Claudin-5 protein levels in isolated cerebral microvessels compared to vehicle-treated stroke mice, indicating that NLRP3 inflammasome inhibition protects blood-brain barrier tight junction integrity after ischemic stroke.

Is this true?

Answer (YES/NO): YES